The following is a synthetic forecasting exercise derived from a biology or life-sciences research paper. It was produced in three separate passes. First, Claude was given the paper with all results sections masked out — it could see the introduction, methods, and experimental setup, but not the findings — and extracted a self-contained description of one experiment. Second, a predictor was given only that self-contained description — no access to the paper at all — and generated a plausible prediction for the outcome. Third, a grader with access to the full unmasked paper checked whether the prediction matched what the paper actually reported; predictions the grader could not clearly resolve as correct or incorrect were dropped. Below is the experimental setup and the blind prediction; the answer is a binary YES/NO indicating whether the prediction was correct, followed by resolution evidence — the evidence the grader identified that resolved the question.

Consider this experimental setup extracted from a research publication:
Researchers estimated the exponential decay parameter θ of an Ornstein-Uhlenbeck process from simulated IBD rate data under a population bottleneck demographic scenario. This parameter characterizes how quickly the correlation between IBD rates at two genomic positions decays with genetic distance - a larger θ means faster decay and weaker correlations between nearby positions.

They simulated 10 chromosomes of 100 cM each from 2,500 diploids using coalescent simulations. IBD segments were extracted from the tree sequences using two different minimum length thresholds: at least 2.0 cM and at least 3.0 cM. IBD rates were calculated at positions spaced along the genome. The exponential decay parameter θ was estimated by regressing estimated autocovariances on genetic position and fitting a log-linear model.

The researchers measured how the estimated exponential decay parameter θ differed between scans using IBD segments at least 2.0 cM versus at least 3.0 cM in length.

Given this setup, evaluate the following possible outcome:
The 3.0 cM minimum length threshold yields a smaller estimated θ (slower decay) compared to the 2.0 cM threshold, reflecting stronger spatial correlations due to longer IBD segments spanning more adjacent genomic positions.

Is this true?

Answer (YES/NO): NO